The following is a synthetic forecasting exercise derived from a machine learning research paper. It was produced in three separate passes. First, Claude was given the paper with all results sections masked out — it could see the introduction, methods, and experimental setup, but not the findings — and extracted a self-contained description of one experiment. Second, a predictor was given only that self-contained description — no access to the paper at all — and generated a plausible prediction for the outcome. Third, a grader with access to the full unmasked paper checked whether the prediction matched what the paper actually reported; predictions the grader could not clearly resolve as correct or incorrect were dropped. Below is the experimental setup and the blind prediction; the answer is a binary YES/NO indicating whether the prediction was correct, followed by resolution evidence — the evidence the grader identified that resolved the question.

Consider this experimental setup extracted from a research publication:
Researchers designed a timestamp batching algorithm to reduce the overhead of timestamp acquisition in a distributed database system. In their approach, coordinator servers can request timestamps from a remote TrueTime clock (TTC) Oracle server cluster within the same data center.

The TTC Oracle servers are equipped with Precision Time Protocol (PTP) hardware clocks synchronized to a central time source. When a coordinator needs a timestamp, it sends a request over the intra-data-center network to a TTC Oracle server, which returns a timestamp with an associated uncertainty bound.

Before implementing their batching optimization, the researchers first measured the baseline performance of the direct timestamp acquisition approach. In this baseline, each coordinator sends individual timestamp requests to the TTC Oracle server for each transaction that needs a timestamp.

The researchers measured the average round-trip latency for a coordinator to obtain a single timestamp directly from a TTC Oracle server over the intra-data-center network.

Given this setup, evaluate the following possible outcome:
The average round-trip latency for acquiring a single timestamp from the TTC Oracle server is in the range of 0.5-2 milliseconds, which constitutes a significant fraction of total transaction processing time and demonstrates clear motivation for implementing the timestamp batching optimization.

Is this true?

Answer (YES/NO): NO